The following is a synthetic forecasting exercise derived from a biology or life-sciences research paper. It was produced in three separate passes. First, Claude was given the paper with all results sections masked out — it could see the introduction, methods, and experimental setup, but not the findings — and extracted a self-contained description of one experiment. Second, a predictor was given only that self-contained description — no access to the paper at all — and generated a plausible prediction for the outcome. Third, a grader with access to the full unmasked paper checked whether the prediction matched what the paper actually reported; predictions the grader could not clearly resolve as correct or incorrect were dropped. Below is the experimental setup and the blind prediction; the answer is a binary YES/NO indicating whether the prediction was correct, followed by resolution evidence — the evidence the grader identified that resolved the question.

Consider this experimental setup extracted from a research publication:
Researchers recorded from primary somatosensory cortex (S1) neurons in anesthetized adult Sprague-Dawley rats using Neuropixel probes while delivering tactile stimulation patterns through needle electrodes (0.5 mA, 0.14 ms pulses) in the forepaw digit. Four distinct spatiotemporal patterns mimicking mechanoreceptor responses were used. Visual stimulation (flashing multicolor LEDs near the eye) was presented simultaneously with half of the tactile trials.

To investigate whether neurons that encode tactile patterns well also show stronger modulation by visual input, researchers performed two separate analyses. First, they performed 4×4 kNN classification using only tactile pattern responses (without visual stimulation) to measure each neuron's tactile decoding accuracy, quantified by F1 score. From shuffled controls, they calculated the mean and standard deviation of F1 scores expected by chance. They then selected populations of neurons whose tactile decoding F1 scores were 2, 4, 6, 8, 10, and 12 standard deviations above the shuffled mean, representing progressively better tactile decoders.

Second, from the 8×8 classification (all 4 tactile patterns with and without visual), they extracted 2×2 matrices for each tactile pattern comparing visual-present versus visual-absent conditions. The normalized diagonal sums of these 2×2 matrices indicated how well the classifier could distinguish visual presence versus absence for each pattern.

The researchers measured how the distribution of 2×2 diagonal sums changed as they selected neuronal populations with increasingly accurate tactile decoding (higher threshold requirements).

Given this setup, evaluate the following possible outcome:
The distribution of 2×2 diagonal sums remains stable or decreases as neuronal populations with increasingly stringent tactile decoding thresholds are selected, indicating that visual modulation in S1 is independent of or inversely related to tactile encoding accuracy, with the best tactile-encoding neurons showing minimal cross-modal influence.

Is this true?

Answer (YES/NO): NO